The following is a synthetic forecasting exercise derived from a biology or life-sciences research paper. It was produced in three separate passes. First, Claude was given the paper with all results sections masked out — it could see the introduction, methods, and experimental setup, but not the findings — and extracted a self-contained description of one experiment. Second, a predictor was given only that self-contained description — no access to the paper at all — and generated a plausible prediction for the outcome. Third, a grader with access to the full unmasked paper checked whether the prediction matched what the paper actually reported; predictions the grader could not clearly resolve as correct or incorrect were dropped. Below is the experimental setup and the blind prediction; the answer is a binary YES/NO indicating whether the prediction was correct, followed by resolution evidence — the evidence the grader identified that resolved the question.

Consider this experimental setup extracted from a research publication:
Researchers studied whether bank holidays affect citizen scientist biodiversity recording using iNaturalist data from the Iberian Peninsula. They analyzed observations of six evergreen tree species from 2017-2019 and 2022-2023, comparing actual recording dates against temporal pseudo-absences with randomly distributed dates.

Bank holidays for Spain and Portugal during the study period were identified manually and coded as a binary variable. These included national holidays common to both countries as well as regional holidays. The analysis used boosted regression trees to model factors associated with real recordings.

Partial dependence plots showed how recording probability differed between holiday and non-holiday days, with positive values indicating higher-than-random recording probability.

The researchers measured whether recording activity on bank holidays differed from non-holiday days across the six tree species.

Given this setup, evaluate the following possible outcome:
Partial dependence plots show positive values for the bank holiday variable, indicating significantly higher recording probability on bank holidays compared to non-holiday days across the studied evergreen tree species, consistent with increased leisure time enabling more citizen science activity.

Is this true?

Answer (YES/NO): NO